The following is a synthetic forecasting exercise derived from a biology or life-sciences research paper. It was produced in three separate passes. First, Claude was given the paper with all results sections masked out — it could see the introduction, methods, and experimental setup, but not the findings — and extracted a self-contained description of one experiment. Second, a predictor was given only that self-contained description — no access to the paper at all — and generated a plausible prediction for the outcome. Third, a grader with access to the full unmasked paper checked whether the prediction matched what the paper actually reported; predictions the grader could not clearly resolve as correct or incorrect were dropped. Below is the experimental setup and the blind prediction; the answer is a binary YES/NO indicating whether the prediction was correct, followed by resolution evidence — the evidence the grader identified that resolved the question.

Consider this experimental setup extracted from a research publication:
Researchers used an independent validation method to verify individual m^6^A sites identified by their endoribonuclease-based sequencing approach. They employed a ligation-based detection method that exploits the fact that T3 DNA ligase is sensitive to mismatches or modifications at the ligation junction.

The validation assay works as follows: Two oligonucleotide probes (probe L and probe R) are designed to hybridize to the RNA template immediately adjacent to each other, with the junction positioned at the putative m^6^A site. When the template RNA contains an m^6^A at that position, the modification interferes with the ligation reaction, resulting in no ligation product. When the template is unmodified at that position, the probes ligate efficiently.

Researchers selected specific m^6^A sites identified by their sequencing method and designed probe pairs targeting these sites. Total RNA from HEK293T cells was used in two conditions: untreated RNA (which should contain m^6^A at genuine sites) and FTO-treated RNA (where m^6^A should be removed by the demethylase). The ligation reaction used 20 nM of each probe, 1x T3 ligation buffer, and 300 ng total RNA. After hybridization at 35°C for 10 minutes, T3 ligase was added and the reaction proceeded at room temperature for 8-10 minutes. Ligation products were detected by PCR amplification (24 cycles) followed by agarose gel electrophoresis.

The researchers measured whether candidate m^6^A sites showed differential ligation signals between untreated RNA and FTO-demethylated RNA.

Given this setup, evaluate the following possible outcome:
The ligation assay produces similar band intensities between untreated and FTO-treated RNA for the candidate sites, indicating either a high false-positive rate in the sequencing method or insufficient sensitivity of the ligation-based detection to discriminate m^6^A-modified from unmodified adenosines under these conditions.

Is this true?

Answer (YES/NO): NO